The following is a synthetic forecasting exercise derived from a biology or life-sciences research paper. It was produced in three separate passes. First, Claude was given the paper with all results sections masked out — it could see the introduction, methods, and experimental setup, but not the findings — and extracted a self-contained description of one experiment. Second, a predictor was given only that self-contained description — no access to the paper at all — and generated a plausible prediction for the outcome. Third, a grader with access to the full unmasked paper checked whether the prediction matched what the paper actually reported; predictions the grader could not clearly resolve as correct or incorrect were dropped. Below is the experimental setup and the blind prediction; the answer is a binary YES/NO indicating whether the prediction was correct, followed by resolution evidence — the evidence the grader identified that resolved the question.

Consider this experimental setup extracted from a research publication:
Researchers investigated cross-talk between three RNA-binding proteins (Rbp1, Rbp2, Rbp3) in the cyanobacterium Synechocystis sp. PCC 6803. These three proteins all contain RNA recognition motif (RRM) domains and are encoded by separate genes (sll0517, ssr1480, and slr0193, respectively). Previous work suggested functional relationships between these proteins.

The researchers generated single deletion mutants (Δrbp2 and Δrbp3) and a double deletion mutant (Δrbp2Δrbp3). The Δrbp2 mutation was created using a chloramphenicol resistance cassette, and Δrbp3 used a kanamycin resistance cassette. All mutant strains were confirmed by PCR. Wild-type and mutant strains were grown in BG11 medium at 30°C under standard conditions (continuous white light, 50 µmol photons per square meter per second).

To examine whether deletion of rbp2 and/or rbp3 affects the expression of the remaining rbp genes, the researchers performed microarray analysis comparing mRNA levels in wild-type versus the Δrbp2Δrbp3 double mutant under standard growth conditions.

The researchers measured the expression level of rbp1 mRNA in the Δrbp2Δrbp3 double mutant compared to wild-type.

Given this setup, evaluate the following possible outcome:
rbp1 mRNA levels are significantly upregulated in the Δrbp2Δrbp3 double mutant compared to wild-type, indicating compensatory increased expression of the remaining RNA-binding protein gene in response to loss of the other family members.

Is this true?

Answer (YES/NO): YES